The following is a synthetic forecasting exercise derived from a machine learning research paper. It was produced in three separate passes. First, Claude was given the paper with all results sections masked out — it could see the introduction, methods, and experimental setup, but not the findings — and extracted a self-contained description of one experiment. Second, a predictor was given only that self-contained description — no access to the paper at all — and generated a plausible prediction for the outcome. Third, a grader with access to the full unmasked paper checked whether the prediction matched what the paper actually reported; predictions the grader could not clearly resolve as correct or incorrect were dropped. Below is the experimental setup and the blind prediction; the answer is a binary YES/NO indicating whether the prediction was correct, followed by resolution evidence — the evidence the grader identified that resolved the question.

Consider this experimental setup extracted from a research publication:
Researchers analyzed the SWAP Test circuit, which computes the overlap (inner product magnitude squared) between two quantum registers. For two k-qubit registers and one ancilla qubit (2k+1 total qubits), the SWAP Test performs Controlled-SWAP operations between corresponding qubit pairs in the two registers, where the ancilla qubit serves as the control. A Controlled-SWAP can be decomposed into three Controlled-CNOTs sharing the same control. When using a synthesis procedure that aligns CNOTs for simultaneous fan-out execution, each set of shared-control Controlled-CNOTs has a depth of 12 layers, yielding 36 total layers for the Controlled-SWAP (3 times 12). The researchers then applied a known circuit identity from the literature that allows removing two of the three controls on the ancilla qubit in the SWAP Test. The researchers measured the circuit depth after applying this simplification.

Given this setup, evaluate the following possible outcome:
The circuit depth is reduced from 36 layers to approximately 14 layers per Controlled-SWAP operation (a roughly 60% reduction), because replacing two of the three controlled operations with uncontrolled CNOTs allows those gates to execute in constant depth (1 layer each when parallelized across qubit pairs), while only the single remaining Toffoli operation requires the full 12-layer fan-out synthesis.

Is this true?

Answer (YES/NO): YES